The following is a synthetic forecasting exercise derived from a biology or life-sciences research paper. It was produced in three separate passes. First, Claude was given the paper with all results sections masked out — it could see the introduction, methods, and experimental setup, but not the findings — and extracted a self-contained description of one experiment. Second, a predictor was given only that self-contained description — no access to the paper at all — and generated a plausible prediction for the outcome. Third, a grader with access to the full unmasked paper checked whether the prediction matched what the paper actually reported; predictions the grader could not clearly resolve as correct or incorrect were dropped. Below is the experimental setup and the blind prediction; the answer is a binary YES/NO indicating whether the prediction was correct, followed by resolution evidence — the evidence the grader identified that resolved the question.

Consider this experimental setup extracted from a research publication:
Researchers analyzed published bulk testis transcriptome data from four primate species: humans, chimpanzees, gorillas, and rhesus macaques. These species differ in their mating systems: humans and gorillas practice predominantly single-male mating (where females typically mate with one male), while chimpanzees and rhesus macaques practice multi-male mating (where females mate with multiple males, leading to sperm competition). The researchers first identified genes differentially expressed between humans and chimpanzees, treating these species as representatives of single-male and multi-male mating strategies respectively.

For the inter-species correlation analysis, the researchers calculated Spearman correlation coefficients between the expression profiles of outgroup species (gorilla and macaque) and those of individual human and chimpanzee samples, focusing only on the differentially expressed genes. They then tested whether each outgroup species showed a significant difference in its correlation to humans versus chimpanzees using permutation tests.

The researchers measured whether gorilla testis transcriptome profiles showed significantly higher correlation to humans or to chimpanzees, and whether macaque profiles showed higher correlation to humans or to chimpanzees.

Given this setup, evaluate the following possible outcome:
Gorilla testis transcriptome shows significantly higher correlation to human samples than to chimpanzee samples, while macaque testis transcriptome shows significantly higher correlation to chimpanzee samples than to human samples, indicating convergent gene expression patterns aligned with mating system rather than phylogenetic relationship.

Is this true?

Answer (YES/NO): YES